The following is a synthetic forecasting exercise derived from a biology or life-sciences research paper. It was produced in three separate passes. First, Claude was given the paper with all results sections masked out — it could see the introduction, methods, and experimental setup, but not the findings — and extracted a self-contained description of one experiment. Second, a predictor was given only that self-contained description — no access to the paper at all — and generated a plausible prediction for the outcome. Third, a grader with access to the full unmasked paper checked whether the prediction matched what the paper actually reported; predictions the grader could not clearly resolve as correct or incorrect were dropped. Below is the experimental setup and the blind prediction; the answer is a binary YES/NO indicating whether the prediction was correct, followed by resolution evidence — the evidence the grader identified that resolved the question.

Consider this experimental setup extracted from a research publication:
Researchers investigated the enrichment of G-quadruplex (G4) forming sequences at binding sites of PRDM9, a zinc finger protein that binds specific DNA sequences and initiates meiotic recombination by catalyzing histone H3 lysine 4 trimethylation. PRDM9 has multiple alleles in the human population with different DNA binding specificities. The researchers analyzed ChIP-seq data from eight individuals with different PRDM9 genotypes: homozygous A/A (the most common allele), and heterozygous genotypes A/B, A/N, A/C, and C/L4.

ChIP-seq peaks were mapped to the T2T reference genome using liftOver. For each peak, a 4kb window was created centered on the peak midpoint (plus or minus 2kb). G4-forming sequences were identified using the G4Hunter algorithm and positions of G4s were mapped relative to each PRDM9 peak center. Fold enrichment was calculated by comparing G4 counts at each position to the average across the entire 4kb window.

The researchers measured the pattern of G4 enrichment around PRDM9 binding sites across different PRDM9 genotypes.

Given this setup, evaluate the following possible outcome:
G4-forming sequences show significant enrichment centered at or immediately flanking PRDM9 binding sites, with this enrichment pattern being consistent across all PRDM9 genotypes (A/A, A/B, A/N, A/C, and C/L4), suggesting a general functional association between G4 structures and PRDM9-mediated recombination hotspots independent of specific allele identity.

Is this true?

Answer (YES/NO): NO